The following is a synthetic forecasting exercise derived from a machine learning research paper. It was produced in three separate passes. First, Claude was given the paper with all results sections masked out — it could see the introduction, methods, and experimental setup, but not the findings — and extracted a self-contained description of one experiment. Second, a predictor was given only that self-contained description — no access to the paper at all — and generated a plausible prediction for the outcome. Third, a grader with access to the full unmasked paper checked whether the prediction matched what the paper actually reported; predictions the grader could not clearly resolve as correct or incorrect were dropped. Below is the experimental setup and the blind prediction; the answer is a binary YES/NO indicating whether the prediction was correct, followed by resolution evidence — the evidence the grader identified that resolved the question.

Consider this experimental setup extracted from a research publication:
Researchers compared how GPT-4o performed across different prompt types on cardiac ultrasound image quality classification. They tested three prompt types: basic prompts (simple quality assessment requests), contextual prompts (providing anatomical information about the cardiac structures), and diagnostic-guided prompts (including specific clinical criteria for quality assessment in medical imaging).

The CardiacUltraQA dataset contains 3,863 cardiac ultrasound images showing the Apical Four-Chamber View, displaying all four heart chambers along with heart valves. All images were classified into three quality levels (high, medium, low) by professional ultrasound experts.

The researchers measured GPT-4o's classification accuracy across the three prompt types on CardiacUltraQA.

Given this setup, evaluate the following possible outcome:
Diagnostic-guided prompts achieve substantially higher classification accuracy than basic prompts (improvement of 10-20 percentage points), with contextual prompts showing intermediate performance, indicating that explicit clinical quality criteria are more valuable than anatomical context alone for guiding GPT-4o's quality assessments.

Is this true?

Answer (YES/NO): NO